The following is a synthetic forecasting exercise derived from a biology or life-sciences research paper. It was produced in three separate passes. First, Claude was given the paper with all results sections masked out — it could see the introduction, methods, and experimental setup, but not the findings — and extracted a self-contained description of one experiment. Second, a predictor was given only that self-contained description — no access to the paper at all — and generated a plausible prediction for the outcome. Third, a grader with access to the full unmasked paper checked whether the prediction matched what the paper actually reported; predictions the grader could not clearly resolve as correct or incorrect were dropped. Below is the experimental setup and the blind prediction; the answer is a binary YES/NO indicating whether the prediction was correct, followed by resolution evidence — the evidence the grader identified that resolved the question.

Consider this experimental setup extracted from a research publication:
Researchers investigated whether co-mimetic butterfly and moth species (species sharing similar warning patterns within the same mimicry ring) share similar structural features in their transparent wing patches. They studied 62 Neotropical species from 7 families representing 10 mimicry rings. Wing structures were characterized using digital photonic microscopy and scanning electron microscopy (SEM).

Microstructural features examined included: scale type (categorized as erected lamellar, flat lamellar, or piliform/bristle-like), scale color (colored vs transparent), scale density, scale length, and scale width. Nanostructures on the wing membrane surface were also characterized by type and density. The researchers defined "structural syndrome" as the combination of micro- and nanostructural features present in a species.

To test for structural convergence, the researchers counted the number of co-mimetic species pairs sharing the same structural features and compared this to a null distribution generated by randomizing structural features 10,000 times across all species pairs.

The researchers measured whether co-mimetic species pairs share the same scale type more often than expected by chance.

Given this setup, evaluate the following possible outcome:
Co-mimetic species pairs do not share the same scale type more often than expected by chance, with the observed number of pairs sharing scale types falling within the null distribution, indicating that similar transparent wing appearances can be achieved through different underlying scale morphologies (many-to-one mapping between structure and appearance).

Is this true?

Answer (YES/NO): NO